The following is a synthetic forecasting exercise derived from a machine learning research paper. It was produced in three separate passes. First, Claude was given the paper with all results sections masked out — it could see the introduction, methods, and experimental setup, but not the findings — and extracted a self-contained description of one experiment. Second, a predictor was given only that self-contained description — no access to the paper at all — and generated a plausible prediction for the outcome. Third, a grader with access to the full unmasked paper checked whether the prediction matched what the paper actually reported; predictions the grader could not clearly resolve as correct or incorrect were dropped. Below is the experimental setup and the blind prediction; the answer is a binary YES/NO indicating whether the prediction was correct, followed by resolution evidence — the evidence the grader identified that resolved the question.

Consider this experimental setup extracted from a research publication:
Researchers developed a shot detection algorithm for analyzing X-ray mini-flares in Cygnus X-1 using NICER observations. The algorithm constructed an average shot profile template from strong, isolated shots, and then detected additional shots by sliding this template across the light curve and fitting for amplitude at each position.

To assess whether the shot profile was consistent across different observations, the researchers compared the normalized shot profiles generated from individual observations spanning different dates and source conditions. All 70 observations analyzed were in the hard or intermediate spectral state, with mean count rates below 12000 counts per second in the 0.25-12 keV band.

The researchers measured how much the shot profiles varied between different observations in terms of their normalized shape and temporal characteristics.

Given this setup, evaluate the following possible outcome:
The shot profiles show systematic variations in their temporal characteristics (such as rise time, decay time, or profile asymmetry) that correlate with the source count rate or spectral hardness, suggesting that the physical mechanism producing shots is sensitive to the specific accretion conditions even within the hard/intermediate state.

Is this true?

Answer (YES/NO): NO